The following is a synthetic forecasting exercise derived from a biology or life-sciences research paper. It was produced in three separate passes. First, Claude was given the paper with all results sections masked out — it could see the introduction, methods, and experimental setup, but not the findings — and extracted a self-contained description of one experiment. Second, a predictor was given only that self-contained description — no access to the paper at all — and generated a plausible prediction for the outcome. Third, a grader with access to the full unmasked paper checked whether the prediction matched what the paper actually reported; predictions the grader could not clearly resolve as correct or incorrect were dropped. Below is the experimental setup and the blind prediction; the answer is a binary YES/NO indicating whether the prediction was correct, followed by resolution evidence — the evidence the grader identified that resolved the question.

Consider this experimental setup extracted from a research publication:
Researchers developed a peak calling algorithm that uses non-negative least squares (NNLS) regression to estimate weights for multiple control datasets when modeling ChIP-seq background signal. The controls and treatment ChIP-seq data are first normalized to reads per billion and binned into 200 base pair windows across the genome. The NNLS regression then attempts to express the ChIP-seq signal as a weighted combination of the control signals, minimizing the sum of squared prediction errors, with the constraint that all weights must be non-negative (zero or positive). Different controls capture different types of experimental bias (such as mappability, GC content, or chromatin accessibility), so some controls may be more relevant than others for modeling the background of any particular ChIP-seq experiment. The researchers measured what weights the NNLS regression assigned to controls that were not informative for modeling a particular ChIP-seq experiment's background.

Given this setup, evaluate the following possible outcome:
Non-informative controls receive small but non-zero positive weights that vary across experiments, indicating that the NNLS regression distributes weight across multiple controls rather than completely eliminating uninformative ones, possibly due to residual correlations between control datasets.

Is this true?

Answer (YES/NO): NO